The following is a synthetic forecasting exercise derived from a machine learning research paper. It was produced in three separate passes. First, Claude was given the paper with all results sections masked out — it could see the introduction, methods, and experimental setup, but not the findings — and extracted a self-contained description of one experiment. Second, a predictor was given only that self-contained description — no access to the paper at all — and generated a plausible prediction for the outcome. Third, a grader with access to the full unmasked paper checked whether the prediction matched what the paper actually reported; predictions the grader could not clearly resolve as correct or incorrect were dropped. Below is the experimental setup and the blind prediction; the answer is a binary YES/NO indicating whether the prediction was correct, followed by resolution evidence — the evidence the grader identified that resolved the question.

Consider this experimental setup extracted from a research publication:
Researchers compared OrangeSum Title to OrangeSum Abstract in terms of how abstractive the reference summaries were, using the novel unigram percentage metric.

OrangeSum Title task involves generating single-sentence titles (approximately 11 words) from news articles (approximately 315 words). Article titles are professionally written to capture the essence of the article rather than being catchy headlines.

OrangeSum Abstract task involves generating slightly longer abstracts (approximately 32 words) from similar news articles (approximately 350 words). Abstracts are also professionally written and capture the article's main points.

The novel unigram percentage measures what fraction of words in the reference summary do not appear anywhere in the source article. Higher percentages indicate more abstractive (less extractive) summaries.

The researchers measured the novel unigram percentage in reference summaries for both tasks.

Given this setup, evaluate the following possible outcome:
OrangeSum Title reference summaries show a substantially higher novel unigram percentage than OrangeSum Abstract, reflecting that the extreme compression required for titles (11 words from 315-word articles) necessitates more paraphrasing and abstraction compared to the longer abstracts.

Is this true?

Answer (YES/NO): NO